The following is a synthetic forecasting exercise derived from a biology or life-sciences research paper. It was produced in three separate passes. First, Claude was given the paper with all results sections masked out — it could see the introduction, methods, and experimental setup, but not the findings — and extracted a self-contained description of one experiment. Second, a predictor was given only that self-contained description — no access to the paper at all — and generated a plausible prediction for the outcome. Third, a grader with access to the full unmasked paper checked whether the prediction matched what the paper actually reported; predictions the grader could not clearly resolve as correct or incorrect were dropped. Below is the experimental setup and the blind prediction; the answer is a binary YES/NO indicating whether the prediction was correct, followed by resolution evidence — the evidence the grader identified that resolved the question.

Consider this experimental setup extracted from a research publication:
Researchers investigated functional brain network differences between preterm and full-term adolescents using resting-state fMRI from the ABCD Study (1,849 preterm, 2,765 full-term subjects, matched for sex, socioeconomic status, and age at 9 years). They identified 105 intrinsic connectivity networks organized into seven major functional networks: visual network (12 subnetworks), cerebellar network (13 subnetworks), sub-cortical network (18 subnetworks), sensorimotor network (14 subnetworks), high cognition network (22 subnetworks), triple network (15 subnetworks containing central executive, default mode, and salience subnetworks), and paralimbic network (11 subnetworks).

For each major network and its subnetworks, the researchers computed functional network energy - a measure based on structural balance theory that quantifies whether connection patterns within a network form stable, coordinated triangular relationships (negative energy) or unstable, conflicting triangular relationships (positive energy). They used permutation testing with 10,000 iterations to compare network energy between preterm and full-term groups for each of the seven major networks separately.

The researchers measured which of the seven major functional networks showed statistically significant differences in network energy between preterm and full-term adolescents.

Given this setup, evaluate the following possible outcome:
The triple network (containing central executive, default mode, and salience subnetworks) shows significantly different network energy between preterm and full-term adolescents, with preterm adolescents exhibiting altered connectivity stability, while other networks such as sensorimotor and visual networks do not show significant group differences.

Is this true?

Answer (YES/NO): NO